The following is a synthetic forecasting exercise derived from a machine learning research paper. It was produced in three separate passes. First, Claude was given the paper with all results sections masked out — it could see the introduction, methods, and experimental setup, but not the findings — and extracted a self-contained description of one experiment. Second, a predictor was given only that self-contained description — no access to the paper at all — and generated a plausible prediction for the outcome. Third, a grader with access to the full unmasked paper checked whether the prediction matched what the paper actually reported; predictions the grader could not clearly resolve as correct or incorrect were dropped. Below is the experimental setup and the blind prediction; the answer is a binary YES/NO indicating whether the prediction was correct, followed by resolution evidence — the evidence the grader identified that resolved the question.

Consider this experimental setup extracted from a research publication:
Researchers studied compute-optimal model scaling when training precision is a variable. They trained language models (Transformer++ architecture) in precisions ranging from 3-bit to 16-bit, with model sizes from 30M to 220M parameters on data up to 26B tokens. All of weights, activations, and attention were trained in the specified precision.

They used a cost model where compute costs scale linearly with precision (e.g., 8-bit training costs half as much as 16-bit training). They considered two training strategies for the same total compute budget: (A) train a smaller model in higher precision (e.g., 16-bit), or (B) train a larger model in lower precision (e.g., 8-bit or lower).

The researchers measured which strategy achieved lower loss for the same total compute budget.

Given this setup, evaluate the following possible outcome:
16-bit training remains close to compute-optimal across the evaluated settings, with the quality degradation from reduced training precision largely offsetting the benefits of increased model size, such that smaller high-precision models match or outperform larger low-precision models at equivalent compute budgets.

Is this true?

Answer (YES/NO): NO